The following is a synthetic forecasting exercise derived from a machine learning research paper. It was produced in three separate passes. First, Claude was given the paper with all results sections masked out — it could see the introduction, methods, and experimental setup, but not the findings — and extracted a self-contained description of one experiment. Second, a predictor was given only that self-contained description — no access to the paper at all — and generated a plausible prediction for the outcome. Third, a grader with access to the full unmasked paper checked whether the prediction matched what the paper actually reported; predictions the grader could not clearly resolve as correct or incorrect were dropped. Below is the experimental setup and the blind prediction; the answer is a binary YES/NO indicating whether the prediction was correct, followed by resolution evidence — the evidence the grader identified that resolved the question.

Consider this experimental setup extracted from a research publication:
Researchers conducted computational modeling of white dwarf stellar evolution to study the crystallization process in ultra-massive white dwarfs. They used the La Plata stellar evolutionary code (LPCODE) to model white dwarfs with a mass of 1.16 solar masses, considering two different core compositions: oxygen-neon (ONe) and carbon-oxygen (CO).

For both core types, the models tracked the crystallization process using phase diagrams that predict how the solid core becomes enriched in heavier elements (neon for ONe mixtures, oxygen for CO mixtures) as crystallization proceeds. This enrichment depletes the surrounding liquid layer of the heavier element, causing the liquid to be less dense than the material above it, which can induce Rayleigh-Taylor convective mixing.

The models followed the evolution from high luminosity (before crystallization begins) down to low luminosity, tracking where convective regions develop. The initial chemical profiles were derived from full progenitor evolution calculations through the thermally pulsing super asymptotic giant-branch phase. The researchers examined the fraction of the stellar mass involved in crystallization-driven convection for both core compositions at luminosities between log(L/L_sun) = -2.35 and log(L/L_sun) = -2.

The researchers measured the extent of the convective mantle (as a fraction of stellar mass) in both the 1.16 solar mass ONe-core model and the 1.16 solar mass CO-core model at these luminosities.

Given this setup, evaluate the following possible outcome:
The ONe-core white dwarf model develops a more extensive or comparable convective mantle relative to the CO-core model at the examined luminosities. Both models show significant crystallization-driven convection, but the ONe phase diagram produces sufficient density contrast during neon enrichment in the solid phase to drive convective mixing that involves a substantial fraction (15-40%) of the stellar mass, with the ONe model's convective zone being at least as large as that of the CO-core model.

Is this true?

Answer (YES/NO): NO